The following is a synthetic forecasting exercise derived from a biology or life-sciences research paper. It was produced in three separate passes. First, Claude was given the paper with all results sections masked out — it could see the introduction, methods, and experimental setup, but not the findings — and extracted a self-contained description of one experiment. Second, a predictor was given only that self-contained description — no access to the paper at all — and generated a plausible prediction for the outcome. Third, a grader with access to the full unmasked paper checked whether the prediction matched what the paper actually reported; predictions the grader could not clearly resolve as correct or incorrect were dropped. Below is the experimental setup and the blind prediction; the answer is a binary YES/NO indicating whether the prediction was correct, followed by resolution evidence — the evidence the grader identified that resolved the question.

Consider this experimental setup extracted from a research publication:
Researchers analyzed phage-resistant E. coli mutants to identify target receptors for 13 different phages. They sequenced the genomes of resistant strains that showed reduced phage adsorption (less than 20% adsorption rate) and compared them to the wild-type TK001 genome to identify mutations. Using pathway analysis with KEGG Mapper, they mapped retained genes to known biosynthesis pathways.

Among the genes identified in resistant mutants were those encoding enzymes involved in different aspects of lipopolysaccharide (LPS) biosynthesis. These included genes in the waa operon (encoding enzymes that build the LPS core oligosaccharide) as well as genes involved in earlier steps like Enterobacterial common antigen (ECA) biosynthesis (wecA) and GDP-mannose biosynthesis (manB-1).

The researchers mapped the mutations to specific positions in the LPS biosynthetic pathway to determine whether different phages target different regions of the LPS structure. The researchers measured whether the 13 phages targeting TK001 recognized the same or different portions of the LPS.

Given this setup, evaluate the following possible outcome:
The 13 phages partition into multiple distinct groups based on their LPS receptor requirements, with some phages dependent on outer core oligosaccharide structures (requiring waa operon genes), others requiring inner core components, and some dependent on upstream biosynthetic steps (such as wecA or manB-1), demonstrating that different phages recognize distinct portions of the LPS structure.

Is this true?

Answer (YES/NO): YES